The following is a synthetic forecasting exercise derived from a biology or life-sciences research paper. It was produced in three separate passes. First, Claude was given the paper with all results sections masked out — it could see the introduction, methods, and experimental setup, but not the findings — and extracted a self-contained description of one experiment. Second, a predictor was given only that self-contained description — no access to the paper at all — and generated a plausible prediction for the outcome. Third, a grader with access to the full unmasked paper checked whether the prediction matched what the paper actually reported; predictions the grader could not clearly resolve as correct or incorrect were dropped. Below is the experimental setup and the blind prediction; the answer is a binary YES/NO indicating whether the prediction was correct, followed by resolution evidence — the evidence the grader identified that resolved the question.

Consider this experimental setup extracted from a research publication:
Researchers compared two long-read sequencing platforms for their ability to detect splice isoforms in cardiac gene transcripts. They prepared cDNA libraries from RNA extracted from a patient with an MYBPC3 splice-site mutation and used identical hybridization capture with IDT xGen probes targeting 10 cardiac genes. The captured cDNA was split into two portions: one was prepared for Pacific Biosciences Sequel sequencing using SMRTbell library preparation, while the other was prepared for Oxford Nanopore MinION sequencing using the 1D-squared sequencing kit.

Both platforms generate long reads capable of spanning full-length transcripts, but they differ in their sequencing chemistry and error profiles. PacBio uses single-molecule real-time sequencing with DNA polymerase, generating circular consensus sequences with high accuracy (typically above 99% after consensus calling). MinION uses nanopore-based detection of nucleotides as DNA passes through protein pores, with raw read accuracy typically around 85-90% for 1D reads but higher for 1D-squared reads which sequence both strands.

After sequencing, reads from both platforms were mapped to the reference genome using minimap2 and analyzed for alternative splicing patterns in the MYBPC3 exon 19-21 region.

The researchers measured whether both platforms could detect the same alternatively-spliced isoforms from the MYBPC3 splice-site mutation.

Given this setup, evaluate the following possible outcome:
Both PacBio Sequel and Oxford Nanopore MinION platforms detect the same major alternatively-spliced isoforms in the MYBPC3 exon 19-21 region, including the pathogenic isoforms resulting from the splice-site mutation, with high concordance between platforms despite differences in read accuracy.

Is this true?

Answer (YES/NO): YES